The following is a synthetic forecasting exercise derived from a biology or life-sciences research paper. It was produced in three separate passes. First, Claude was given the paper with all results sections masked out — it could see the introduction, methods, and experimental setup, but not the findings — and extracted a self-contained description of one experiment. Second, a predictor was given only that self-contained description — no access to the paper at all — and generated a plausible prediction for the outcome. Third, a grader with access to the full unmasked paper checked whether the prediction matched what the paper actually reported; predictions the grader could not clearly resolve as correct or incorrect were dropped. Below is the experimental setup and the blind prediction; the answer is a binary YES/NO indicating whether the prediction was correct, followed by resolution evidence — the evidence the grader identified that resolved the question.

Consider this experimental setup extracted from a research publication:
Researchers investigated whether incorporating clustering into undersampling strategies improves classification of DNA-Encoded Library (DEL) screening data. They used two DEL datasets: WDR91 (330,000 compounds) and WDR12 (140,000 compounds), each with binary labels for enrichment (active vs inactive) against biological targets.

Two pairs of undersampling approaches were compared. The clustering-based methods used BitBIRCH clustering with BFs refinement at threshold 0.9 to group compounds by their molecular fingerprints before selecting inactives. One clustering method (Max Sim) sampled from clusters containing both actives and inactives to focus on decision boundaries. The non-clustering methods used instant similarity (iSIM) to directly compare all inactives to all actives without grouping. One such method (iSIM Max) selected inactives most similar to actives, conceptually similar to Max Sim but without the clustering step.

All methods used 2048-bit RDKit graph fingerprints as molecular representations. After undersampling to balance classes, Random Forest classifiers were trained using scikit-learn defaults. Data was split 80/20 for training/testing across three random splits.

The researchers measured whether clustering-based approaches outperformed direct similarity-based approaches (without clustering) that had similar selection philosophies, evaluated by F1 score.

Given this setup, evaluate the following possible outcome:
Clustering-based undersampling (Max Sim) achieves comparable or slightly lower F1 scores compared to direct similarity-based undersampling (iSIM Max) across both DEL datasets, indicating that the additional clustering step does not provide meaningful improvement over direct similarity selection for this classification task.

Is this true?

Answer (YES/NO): NO